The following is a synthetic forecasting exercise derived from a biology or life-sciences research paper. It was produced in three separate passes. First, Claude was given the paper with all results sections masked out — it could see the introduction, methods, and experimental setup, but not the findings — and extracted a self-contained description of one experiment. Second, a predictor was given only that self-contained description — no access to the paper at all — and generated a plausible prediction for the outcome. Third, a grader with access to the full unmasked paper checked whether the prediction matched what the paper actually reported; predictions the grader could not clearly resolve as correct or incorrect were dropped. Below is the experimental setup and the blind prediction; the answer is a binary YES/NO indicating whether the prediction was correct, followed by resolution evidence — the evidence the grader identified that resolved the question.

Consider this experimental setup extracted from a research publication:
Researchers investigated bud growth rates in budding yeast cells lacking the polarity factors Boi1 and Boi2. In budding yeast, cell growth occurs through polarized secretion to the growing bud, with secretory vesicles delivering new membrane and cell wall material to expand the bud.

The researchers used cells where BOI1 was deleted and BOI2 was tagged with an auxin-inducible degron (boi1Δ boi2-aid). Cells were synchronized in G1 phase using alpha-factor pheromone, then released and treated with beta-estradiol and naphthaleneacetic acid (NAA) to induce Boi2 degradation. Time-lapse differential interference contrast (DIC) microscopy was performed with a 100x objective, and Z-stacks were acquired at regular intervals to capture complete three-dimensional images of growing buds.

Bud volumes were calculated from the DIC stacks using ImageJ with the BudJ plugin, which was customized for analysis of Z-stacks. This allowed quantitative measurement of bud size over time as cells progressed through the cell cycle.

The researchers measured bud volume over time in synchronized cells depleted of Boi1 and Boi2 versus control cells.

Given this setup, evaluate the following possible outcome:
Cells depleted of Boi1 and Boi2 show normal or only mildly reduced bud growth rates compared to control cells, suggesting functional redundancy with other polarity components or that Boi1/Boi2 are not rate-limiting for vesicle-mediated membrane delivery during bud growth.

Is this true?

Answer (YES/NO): NO